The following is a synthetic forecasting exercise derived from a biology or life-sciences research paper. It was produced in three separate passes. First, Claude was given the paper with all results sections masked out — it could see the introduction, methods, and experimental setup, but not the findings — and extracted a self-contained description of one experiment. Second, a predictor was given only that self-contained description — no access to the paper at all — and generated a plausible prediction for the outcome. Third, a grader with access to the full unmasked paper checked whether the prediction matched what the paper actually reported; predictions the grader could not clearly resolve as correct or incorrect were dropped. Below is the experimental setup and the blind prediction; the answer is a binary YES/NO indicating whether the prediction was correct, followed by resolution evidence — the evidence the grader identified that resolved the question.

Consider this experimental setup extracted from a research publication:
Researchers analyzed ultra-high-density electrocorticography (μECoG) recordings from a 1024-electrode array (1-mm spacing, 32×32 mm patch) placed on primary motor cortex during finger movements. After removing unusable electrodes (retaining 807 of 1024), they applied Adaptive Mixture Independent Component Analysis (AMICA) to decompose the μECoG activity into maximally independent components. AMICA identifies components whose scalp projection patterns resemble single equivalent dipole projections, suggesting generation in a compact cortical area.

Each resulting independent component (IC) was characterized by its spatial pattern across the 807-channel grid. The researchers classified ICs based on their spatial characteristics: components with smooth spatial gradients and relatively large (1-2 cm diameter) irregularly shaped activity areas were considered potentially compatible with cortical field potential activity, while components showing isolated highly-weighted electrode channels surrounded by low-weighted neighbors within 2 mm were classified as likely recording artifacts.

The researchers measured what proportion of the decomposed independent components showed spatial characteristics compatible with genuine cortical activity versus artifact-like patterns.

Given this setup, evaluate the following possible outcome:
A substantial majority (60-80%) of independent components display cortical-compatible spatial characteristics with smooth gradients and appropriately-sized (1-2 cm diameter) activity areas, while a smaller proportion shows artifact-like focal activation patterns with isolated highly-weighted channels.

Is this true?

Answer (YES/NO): YES